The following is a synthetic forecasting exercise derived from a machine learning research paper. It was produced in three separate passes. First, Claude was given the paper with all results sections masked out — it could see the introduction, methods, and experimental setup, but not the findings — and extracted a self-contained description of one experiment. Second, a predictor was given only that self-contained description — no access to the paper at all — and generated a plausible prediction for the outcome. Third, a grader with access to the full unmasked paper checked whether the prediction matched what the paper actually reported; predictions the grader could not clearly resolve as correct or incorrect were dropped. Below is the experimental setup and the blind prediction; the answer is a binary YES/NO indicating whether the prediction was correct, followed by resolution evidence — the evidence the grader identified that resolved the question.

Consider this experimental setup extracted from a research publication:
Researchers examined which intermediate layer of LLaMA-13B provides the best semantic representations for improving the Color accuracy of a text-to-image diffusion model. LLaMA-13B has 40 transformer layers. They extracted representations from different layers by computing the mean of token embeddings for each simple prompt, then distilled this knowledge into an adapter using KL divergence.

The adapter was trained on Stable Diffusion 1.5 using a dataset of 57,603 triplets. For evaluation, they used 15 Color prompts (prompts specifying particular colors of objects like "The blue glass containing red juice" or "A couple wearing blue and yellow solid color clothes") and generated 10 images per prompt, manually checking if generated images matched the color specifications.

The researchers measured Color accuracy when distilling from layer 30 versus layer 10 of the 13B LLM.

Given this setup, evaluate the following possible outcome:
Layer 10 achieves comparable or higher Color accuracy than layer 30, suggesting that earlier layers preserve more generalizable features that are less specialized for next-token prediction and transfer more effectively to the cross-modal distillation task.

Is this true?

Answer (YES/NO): NO